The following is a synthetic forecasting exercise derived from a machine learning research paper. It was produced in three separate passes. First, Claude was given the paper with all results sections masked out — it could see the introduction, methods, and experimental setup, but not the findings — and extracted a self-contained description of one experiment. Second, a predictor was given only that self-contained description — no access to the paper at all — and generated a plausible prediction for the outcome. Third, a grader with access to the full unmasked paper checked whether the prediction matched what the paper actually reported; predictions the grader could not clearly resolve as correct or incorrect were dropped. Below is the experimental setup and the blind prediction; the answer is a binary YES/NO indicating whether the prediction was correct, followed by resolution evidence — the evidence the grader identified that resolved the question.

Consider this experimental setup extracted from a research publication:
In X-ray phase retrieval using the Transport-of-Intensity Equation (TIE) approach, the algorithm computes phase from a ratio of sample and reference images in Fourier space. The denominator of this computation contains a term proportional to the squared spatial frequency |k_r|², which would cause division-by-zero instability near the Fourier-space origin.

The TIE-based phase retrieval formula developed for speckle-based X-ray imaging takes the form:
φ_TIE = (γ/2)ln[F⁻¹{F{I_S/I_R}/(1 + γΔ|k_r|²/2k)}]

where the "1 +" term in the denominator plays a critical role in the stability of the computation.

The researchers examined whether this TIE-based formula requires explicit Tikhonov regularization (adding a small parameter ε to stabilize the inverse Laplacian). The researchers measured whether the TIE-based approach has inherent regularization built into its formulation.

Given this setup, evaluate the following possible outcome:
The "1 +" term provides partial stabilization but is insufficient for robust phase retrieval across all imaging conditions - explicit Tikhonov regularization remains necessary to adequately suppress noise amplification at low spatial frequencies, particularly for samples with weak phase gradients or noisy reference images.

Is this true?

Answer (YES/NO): NO